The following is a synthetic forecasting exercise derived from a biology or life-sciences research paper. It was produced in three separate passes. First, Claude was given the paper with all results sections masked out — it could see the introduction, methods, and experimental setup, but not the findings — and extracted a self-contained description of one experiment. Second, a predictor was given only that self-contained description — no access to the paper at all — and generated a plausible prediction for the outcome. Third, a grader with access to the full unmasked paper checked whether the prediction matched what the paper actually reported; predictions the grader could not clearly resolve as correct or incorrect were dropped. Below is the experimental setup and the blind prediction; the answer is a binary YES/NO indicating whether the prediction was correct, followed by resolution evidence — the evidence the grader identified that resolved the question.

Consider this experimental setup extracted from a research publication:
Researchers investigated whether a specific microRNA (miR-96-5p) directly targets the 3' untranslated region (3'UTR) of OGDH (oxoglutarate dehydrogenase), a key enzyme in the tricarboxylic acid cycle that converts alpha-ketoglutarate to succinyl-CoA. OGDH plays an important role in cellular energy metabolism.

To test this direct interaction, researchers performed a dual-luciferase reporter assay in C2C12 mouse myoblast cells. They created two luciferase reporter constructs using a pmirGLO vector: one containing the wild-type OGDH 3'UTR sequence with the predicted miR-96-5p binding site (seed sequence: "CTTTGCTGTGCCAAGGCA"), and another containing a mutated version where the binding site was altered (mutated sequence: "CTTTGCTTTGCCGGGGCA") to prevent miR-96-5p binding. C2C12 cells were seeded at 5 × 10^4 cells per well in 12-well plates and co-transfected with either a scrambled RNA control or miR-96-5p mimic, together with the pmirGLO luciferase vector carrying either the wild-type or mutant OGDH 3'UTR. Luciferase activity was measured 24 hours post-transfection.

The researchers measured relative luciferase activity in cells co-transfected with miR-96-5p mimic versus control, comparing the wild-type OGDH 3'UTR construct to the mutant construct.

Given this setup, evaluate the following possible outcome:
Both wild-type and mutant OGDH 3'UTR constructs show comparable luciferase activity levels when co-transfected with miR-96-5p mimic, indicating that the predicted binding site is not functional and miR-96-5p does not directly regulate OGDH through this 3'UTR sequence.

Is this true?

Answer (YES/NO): NO